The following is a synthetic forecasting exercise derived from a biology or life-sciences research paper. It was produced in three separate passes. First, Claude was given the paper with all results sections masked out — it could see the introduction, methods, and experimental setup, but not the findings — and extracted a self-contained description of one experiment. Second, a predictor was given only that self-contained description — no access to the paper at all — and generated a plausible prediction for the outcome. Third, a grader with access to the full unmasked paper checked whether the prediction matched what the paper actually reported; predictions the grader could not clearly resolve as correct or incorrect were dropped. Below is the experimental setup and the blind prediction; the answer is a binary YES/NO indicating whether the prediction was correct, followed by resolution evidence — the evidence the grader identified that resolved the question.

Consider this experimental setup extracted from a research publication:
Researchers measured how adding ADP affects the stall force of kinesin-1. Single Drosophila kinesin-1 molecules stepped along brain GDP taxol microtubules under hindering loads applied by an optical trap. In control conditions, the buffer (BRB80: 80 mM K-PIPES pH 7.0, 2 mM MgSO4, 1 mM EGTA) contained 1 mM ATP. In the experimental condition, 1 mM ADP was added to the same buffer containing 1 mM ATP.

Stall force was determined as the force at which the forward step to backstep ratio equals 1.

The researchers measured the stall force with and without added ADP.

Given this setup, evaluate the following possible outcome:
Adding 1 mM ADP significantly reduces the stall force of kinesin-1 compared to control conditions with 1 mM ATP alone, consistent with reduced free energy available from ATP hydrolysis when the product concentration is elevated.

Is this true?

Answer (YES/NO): YES